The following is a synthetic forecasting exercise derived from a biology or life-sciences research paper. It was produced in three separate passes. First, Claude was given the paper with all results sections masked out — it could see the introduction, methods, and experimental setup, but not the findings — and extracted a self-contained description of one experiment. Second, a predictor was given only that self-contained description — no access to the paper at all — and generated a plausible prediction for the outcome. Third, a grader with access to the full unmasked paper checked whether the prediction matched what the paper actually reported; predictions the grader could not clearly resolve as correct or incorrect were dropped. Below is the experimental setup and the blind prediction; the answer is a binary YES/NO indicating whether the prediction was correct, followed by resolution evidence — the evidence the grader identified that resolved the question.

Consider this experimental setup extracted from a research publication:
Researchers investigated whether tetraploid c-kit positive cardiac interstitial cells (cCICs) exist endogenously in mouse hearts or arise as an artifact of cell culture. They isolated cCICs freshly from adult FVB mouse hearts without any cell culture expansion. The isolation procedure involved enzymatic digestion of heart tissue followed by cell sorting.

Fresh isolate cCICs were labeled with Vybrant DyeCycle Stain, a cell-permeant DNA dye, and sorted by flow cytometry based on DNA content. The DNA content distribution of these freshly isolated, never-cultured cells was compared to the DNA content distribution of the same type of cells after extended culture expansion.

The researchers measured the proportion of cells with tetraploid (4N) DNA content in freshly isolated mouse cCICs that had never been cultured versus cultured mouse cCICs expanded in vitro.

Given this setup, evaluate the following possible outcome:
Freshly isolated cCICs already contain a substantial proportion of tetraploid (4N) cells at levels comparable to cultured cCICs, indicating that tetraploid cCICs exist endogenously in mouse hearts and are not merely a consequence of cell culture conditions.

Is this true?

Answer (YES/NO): NO